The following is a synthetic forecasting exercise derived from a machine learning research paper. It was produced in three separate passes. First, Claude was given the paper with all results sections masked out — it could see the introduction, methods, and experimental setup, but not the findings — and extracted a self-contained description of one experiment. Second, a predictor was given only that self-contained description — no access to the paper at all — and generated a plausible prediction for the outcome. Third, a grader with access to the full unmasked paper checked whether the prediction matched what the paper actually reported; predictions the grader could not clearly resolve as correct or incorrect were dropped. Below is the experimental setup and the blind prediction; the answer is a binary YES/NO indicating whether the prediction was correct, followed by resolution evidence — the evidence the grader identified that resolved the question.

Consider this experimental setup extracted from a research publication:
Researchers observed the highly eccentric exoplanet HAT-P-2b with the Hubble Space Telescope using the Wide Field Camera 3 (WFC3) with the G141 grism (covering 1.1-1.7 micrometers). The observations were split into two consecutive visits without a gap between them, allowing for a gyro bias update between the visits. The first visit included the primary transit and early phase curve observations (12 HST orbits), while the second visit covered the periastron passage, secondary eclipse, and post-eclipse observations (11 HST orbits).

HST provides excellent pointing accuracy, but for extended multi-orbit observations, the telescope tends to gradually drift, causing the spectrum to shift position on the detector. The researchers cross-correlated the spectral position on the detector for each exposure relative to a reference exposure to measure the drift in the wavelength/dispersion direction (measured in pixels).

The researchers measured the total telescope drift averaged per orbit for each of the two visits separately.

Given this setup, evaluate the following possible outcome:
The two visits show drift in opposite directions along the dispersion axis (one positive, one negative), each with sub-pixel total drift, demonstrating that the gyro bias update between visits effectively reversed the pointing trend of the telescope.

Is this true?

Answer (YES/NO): NO